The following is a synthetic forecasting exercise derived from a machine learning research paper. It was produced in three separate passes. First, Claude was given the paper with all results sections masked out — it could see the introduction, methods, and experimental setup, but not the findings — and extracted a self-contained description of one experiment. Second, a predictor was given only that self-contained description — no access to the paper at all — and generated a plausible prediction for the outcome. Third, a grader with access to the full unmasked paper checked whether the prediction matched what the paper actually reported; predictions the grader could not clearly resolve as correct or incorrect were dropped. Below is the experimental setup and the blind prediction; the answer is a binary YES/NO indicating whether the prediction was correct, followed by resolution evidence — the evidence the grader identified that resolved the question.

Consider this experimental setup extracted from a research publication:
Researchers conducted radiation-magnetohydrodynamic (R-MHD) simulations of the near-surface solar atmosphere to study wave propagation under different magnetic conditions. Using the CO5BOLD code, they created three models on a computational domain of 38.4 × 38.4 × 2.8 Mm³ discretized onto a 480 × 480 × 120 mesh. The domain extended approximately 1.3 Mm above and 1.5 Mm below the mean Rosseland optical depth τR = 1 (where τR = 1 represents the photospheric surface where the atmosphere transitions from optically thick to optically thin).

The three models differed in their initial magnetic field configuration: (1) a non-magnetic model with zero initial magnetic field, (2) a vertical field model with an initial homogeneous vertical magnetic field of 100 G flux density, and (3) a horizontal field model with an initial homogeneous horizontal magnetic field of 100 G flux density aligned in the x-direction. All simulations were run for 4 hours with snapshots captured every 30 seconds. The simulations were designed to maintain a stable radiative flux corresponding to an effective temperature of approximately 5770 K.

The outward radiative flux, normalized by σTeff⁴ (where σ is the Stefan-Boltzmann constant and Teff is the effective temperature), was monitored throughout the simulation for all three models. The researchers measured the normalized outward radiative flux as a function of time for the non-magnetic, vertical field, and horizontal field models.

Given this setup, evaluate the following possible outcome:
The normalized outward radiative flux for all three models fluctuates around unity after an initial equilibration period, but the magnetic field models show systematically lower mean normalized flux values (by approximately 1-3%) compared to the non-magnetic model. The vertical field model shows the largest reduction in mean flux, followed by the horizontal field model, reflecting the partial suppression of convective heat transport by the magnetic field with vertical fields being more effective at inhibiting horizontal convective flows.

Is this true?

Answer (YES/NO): NO